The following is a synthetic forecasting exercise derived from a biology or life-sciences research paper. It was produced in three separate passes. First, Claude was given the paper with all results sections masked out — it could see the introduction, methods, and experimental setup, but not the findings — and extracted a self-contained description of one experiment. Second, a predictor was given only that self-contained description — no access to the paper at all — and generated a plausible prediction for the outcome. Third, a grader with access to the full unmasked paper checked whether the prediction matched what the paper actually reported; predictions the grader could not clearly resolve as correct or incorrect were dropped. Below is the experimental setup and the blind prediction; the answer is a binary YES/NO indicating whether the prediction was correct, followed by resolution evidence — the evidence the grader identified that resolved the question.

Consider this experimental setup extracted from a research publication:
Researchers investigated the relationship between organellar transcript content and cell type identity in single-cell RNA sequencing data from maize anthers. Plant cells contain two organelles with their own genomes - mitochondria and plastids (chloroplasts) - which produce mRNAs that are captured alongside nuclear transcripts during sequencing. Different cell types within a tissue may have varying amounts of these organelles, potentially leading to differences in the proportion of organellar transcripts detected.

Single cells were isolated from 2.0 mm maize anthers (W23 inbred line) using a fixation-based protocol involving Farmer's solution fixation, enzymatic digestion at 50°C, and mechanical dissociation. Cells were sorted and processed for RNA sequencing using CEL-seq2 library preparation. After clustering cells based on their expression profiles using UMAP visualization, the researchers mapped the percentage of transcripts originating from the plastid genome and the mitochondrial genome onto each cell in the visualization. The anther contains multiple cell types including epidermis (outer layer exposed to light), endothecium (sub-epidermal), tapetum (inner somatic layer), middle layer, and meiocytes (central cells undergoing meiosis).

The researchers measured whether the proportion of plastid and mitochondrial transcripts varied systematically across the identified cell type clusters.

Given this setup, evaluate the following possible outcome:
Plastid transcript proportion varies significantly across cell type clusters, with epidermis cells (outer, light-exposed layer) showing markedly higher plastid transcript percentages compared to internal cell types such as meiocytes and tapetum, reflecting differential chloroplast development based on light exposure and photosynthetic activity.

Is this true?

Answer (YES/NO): NO